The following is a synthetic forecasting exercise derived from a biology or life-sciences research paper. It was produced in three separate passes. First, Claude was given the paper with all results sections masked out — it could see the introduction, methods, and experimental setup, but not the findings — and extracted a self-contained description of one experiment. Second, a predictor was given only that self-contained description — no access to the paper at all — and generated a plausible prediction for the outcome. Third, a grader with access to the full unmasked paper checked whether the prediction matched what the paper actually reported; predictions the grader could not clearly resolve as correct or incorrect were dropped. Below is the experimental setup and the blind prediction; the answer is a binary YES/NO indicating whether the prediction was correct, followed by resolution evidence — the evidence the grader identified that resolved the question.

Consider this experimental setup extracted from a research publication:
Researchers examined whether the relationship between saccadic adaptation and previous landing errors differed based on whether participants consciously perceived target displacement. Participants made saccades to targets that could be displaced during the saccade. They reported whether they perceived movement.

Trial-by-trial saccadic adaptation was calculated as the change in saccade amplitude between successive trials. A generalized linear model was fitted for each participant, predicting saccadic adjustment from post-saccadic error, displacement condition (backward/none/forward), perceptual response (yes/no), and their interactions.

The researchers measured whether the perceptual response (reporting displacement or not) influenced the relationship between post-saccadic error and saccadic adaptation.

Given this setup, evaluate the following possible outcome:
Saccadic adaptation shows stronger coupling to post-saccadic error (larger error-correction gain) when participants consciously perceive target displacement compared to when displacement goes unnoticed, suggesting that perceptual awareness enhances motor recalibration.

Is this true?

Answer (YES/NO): NO